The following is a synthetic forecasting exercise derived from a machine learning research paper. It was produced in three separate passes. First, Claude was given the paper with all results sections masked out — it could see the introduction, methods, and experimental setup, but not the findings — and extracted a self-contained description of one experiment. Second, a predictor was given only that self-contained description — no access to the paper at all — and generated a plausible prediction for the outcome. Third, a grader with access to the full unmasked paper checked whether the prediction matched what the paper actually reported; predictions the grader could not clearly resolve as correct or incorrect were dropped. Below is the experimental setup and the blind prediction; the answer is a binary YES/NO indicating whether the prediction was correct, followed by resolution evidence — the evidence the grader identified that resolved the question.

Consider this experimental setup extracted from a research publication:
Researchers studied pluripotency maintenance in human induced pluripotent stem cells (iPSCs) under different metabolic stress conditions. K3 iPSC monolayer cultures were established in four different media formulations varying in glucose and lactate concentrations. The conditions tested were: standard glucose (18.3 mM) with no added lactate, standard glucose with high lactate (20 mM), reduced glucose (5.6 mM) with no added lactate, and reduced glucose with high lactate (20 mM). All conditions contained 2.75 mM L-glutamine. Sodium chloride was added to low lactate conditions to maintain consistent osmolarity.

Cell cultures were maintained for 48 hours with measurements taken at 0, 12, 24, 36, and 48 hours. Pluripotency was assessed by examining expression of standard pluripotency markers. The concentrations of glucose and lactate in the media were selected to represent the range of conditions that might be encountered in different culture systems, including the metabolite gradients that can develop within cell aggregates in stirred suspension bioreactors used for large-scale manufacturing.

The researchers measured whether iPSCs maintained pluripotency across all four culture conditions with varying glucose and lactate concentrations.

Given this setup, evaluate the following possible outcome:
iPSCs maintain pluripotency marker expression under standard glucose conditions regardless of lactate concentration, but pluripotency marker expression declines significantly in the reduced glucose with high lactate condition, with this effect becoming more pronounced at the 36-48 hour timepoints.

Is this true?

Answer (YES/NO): NO